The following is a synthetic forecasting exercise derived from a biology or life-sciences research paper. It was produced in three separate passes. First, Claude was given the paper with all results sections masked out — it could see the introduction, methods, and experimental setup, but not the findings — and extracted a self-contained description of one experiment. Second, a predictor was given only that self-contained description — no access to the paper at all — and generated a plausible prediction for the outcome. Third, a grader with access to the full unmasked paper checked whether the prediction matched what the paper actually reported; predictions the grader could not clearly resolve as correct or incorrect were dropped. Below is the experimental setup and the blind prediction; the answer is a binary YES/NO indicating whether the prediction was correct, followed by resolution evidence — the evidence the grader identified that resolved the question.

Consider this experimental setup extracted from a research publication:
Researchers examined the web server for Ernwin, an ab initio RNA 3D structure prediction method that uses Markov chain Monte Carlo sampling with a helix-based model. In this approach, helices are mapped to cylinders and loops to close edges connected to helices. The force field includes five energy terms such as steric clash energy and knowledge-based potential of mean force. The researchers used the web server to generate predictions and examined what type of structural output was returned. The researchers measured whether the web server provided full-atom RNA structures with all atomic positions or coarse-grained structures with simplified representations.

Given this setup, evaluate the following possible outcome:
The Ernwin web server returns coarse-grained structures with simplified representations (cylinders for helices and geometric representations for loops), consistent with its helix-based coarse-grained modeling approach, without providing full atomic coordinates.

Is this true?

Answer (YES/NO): YES